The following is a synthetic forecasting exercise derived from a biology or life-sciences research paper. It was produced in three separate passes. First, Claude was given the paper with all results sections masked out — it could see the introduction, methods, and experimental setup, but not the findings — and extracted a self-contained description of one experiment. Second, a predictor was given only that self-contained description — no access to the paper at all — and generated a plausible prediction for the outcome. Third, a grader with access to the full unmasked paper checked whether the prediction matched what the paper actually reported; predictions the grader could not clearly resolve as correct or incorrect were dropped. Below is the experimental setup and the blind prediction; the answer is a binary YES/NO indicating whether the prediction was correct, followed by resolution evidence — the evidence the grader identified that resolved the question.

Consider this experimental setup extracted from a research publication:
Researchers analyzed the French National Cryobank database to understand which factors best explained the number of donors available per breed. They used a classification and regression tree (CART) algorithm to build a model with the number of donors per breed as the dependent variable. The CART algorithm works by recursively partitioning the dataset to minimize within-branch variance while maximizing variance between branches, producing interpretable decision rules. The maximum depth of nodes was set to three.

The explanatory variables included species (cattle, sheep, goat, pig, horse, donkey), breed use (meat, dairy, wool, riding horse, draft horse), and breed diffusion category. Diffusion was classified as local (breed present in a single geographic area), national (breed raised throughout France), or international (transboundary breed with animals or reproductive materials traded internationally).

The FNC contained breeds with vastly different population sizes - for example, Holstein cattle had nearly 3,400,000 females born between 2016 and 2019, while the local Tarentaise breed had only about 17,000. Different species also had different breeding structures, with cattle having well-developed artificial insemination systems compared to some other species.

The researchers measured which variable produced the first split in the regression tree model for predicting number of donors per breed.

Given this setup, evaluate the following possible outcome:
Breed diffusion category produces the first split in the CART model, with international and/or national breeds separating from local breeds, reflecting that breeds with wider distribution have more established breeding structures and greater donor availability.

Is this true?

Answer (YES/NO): YES